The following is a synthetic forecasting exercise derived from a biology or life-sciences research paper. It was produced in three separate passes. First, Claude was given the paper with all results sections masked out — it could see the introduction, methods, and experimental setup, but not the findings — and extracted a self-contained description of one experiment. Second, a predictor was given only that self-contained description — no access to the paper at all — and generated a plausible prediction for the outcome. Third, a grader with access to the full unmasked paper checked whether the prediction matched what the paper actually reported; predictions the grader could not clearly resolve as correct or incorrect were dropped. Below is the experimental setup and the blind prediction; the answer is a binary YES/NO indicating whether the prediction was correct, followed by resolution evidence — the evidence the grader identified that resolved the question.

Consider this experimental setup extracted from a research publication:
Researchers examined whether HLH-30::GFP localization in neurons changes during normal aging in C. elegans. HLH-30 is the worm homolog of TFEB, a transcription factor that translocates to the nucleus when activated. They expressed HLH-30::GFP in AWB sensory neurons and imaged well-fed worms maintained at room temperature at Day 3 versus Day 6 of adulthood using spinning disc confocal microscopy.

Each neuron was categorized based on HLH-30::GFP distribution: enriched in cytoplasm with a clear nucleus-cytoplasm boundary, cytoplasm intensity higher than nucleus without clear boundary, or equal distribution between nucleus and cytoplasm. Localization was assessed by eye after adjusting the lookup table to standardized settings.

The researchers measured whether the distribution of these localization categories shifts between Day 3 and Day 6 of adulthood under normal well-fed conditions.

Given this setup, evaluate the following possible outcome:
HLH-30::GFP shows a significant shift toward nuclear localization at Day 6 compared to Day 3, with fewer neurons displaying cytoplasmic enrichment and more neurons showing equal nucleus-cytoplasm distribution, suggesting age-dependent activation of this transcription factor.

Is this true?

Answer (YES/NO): NO